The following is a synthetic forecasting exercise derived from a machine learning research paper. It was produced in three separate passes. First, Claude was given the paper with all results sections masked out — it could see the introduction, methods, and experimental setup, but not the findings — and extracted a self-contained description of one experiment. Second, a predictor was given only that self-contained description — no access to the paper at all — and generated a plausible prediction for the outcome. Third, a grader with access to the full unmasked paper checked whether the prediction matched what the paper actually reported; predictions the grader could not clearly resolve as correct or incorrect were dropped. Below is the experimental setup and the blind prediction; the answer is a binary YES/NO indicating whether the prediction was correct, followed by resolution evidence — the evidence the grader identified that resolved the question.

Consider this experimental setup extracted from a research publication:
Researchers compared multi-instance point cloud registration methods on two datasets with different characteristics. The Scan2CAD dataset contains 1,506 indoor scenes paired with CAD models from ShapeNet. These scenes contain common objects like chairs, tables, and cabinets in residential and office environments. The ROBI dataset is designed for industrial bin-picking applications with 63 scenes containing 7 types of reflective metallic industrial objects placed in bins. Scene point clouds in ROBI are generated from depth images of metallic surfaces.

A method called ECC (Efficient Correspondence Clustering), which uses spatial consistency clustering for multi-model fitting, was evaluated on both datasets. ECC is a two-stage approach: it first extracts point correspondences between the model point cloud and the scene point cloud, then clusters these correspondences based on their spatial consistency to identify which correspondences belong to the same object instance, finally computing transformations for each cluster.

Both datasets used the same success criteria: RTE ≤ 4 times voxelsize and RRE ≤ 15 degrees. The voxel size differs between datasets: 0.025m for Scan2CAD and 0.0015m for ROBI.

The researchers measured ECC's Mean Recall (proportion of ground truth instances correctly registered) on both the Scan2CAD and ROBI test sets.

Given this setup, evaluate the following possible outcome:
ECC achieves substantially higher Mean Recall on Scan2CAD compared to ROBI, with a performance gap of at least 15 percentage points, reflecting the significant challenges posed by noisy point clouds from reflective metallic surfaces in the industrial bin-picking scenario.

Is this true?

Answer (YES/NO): YES